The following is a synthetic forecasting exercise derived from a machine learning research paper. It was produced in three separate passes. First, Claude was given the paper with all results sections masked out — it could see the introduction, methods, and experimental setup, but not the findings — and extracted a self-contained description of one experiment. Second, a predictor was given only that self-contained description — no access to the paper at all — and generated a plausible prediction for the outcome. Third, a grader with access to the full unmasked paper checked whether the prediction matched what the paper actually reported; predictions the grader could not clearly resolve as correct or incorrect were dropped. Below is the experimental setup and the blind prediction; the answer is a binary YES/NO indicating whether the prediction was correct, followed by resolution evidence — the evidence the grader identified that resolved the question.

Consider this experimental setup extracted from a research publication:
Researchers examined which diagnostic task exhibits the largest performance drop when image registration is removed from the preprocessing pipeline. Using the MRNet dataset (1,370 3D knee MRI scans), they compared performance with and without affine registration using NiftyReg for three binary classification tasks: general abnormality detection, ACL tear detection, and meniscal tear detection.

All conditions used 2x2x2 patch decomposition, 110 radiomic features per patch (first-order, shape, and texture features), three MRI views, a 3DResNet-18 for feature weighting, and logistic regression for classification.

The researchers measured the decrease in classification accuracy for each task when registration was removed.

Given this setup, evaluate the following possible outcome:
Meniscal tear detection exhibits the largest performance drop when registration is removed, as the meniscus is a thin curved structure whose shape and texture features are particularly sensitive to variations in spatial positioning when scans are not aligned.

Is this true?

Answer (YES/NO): NO